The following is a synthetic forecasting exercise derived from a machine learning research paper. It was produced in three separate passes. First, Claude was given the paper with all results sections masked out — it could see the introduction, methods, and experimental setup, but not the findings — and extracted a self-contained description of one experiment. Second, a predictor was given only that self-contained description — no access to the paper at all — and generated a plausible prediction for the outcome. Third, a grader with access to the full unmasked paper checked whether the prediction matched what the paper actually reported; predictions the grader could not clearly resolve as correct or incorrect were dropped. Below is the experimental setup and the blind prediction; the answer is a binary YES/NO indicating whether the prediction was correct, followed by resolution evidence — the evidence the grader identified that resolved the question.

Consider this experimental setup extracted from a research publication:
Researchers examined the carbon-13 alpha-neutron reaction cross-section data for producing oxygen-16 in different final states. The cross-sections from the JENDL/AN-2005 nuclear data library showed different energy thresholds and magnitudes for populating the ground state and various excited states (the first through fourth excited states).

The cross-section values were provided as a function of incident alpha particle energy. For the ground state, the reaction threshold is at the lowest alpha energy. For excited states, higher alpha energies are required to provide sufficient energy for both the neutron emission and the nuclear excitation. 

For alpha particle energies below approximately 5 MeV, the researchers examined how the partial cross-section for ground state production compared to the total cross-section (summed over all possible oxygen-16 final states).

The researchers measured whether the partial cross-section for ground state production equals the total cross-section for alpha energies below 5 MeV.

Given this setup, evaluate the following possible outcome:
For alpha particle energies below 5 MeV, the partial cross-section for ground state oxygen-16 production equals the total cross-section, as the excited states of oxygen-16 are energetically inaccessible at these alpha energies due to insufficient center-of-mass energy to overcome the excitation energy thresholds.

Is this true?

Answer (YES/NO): YES